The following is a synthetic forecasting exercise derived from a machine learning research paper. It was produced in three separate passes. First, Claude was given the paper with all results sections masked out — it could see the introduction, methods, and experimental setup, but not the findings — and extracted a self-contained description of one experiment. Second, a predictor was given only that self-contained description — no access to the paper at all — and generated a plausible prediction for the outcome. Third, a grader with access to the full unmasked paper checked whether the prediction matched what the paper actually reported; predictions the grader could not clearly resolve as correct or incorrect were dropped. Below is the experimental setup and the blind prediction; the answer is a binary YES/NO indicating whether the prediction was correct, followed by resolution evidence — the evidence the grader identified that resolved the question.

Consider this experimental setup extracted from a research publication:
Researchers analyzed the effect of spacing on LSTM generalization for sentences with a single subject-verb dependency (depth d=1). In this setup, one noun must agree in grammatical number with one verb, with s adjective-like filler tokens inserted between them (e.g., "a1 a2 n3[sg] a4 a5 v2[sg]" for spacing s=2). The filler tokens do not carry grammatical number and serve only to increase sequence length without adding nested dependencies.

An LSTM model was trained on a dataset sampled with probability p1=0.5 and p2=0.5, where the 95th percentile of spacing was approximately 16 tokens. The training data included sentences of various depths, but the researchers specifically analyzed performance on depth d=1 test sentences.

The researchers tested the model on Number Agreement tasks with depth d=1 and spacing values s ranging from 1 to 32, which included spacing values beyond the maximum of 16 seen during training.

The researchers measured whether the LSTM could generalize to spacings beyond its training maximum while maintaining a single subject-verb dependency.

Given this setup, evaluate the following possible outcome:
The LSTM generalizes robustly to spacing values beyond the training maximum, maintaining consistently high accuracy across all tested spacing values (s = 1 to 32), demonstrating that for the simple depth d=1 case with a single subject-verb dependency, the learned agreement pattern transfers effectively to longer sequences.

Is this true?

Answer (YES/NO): YES